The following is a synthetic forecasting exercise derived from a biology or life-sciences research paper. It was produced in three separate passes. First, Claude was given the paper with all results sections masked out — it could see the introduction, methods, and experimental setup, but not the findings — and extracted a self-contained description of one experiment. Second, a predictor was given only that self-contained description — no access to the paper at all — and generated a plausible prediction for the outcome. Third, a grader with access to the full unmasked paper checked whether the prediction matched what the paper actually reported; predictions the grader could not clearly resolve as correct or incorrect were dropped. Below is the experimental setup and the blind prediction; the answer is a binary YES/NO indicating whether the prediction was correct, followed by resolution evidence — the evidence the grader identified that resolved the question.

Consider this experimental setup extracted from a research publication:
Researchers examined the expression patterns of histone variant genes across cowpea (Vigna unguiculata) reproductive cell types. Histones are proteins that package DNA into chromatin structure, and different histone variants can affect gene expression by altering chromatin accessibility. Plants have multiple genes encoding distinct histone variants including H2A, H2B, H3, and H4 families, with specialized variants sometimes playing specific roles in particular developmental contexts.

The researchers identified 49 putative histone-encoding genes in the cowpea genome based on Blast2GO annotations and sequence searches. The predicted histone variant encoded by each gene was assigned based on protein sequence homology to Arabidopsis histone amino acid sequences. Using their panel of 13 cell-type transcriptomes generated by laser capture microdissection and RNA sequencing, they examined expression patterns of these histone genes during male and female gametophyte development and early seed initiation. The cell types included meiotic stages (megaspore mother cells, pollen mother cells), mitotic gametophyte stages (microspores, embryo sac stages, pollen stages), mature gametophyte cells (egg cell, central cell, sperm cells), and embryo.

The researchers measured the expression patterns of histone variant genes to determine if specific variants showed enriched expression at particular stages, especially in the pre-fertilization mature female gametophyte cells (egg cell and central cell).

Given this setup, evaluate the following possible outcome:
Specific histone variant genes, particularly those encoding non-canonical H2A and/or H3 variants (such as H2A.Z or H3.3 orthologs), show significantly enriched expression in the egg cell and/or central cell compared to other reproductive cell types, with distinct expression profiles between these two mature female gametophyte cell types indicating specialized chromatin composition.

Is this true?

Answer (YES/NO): NO